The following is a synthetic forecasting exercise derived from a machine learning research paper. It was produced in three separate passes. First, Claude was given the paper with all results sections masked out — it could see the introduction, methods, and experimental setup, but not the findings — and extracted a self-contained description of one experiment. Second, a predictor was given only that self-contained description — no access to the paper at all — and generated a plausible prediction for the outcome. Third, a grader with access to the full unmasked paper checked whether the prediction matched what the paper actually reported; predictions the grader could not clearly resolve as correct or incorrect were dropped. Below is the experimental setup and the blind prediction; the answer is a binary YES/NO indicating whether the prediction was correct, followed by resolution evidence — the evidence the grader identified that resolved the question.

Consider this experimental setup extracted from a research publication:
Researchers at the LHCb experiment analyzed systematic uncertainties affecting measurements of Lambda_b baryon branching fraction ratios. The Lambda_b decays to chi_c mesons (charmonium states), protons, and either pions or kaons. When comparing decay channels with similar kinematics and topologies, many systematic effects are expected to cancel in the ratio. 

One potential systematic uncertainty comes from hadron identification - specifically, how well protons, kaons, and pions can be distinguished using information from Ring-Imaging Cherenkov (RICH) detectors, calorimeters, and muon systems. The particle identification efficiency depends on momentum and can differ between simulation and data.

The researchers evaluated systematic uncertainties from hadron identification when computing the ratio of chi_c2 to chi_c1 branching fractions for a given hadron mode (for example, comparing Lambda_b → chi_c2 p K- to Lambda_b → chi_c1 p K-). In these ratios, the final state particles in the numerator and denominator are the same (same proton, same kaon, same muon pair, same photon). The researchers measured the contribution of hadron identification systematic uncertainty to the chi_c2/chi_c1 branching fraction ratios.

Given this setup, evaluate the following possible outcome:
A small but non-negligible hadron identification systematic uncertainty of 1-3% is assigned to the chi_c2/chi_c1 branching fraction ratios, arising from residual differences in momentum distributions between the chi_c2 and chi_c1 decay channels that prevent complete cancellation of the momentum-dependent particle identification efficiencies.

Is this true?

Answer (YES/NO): NO